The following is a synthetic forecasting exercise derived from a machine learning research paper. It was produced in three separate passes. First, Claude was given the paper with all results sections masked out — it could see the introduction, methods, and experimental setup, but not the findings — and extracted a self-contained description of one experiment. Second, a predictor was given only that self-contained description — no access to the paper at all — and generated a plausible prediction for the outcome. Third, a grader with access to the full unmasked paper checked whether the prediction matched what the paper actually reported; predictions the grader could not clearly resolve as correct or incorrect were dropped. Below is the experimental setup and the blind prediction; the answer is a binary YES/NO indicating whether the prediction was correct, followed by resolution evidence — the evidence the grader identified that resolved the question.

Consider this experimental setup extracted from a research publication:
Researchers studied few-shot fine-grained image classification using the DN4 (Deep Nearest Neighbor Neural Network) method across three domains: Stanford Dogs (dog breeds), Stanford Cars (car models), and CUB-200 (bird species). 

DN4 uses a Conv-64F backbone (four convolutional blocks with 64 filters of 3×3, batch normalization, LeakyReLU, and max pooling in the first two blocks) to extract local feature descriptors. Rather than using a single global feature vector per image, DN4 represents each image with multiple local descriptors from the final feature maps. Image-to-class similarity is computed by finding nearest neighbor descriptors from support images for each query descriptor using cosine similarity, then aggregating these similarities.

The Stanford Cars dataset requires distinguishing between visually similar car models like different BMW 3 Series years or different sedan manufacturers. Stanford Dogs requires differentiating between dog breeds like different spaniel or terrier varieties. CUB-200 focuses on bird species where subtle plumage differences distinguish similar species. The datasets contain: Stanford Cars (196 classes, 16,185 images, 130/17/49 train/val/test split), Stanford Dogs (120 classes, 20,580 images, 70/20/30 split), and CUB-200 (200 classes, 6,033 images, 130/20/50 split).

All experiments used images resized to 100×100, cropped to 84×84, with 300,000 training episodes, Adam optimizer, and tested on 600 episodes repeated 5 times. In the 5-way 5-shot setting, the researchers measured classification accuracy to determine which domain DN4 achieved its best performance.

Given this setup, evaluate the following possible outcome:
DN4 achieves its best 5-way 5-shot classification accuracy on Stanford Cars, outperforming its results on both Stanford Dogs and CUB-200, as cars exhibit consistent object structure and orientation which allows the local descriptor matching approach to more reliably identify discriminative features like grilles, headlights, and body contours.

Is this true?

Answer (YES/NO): YES